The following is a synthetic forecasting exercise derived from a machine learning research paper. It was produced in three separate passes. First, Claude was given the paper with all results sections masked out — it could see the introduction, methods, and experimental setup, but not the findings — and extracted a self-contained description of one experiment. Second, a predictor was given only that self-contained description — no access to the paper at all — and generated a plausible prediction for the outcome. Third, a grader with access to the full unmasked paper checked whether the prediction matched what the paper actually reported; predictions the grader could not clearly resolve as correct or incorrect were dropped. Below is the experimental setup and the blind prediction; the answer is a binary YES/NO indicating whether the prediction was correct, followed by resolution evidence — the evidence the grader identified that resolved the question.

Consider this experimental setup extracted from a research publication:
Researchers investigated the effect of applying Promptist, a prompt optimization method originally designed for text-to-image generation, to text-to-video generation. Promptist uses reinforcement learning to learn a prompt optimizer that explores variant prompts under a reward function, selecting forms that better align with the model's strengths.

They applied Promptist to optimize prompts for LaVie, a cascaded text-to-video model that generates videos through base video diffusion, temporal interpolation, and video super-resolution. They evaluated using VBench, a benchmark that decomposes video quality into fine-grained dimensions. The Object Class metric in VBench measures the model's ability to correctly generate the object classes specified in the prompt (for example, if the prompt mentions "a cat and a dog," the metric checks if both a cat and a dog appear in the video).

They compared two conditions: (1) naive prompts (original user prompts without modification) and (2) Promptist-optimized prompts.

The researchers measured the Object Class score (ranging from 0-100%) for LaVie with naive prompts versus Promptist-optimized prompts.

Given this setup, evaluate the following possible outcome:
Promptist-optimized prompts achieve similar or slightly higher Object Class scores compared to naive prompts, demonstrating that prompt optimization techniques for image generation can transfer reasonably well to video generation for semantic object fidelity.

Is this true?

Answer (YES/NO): NO